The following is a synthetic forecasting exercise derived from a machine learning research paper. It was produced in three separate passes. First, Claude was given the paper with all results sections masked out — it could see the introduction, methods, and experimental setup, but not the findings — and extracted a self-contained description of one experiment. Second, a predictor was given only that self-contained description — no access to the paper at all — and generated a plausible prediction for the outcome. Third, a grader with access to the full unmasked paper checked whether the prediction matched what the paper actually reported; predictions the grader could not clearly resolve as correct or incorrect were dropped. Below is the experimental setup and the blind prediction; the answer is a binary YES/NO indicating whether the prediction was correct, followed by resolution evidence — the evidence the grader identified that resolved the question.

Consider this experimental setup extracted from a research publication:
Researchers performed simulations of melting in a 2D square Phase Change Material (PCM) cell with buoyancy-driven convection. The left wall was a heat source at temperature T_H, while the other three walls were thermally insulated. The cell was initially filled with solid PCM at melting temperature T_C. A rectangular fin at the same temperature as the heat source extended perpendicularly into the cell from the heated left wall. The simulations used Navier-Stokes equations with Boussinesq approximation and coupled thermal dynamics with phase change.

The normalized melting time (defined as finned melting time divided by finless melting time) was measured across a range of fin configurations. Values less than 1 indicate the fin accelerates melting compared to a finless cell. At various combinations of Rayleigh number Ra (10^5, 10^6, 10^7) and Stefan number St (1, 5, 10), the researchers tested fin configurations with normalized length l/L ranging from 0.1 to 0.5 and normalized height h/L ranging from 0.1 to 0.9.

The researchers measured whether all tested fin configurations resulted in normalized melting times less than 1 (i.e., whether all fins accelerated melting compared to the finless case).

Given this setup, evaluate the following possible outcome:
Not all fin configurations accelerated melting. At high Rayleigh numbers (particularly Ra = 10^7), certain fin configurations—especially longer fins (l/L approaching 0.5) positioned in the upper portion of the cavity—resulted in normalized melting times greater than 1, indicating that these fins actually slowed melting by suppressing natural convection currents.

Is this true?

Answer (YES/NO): NO